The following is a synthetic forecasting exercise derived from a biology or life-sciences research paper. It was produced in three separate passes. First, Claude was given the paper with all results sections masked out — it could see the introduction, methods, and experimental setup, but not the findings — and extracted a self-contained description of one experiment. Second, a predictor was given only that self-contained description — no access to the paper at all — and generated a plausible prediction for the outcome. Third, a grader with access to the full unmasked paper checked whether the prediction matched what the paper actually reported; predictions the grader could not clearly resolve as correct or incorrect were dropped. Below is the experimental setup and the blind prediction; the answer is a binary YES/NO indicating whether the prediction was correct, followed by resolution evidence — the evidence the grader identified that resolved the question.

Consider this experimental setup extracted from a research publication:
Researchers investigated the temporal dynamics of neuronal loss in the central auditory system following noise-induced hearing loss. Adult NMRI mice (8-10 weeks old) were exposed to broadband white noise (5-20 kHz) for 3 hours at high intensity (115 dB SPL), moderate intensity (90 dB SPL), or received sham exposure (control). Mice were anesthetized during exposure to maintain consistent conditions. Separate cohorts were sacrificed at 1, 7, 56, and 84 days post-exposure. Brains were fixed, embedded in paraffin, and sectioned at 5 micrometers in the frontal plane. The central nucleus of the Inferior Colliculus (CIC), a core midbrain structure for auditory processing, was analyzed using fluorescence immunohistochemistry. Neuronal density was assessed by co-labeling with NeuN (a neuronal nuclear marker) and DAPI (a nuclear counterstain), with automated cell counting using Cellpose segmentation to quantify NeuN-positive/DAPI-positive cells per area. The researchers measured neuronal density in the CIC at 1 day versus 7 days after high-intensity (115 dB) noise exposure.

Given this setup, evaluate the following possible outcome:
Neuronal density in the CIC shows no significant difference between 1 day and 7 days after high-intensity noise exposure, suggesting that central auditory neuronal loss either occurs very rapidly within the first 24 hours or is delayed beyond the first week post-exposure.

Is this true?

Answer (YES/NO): YES